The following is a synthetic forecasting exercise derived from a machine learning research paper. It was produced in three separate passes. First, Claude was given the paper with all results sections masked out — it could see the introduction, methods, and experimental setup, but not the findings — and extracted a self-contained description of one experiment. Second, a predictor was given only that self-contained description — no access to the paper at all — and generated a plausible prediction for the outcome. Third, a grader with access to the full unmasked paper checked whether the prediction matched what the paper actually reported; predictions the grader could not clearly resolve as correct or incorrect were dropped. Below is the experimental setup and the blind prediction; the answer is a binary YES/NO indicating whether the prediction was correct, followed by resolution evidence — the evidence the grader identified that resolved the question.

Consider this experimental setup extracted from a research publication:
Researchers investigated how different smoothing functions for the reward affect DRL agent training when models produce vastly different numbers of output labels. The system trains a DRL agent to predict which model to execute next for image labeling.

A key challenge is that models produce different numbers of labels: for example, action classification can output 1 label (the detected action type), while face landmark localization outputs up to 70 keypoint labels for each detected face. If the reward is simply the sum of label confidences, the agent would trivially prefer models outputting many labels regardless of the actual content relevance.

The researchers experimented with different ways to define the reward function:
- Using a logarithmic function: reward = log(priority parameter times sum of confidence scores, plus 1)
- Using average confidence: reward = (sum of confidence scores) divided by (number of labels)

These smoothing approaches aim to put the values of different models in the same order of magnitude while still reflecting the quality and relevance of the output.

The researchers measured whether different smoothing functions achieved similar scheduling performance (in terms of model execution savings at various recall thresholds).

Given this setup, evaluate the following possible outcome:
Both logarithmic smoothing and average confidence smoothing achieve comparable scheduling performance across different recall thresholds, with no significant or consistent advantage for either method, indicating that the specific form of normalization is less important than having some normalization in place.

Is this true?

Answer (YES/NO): YES